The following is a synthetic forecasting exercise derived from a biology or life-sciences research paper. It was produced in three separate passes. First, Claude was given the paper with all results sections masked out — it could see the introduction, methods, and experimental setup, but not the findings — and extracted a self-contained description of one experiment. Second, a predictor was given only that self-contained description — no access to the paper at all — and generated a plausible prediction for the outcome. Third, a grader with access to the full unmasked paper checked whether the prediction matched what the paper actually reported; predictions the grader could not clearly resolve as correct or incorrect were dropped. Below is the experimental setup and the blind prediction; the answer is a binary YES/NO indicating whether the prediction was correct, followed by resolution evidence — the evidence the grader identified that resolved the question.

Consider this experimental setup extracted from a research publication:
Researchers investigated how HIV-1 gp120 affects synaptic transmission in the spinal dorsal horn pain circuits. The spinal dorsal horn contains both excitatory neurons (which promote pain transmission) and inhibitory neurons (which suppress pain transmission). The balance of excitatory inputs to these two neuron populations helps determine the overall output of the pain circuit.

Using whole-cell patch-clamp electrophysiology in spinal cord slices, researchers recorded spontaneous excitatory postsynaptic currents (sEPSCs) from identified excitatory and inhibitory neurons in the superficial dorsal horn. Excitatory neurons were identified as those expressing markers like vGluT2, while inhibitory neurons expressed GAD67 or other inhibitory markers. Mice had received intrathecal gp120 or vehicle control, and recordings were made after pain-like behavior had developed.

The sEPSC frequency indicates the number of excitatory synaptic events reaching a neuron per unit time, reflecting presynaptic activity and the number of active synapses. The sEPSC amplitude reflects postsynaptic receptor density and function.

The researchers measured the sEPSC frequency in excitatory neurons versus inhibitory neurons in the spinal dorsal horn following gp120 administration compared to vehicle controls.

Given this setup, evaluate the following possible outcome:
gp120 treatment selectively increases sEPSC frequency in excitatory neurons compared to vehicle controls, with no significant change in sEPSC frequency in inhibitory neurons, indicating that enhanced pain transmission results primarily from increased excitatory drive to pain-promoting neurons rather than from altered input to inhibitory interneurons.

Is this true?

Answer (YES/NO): NO